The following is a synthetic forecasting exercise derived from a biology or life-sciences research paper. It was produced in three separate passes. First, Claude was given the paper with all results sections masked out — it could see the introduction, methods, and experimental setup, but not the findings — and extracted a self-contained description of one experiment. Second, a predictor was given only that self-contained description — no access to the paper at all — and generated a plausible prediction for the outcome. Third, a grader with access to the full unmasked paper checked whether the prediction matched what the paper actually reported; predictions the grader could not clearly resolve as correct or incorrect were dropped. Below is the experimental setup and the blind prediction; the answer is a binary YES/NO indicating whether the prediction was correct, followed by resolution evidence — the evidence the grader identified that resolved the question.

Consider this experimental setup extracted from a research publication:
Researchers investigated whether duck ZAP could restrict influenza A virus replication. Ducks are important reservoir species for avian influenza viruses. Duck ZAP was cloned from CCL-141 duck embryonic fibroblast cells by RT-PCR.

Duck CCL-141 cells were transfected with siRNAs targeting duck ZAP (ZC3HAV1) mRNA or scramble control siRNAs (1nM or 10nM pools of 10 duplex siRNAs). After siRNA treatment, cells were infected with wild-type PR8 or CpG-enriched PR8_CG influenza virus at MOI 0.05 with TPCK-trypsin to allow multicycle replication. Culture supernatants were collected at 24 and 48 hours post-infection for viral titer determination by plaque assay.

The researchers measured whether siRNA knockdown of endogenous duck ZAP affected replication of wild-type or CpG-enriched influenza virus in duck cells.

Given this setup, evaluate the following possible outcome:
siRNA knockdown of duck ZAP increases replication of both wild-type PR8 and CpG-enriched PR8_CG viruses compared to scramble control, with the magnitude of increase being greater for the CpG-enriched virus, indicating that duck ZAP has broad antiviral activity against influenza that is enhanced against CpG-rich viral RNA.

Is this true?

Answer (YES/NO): NO